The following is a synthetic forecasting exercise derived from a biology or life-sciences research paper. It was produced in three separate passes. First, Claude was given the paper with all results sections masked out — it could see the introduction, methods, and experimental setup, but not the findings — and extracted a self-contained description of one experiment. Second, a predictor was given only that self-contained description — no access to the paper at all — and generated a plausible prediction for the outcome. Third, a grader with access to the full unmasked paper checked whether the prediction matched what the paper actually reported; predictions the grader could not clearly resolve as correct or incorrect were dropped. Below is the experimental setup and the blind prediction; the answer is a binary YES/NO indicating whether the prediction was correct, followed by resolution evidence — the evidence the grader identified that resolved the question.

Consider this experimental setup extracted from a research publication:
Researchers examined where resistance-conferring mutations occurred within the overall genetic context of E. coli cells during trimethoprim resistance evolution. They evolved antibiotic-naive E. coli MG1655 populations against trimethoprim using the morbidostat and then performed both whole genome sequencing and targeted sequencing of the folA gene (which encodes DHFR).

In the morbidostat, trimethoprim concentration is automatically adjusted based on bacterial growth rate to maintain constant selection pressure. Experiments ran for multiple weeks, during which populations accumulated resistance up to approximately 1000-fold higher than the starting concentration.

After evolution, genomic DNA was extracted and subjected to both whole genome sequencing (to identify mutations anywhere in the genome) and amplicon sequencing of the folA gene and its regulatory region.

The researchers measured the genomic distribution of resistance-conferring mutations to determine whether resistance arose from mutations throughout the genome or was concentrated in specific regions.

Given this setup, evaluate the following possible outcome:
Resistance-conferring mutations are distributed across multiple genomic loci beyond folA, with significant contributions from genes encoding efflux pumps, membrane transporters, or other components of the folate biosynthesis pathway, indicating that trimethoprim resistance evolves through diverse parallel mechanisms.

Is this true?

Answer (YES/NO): NO